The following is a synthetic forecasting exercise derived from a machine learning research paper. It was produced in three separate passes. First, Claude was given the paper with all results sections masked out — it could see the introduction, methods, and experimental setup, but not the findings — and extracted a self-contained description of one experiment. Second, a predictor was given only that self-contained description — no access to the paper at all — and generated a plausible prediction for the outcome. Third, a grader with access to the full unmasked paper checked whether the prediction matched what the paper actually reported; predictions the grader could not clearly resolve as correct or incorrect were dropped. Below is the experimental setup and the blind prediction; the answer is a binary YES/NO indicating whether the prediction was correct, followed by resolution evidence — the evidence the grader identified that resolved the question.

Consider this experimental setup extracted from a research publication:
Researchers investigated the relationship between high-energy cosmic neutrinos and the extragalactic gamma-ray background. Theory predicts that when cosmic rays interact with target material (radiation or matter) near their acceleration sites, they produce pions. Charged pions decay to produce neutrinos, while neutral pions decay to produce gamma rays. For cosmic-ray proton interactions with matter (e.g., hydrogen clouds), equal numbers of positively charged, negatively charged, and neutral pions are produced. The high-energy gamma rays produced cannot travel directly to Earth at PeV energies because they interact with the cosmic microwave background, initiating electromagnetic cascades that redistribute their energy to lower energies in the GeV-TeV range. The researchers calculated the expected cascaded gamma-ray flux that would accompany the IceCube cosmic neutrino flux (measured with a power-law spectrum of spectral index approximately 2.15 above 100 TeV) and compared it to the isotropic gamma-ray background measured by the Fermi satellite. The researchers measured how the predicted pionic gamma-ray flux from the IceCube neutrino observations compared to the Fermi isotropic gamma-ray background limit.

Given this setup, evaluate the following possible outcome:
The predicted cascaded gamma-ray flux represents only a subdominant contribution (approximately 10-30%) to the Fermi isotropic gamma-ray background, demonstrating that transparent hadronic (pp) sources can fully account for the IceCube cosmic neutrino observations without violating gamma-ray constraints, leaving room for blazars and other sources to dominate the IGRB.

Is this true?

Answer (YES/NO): NO